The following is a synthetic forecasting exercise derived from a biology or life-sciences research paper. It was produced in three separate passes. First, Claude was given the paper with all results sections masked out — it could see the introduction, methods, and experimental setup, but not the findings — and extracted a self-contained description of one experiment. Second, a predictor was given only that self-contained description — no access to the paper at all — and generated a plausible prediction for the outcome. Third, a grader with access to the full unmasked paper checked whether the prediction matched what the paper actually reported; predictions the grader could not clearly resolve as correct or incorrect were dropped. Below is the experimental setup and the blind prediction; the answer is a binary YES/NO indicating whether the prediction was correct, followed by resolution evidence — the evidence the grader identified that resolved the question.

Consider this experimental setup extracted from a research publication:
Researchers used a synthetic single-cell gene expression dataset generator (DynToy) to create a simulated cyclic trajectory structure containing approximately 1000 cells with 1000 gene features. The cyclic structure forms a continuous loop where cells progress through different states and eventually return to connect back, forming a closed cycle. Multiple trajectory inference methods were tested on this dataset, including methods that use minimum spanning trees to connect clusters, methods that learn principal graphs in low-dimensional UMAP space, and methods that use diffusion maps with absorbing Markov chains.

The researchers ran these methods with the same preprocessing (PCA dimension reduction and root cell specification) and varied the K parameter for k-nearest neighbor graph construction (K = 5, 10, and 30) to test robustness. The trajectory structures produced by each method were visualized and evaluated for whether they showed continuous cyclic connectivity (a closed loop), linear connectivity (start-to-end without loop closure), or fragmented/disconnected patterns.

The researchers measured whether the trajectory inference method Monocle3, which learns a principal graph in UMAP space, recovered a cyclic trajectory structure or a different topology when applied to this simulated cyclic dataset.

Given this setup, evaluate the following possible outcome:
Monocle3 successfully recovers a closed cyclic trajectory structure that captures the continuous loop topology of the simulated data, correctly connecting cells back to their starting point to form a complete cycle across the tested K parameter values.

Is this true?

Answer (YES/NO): NO